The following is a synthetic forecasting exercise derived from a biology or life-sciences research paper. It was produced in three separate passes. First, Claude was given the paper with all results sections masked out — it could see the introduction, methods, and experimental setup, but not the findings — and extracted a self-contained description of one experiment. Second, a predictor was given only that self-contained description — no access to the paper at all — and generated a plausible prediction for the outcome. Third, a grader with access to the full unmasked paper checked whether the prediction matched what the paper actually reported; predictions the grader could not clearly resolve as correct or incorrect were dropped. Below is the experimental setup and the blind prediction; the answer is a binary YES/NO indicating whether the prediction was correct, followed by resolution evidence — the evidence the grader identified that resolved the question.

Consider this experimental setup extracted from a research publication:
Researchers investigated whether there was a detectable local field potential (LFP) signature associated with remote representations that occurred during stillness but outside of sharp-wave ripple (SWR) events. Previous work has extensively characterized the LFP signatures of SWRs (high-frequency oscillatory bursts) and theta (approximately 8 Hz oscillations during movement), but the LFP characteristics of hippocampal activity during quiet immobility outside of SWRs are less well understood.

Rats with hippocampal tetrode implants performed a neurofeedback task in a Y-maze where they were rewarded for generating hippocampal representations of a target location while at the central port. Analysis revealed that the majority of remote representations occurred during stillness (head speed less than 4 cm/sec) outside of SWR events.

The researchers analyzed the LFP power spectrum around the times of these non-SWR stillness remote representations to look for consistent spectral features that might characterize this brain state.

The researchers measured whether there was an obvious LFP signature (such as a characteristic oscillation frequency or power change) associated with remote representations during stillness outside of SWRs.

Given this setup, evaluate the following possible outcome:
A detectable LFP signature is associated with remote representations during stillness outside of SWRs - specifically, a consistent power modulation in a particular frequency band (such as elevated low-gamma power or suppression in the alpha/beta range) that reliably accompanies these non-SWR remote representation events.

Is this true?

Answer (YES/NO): NO